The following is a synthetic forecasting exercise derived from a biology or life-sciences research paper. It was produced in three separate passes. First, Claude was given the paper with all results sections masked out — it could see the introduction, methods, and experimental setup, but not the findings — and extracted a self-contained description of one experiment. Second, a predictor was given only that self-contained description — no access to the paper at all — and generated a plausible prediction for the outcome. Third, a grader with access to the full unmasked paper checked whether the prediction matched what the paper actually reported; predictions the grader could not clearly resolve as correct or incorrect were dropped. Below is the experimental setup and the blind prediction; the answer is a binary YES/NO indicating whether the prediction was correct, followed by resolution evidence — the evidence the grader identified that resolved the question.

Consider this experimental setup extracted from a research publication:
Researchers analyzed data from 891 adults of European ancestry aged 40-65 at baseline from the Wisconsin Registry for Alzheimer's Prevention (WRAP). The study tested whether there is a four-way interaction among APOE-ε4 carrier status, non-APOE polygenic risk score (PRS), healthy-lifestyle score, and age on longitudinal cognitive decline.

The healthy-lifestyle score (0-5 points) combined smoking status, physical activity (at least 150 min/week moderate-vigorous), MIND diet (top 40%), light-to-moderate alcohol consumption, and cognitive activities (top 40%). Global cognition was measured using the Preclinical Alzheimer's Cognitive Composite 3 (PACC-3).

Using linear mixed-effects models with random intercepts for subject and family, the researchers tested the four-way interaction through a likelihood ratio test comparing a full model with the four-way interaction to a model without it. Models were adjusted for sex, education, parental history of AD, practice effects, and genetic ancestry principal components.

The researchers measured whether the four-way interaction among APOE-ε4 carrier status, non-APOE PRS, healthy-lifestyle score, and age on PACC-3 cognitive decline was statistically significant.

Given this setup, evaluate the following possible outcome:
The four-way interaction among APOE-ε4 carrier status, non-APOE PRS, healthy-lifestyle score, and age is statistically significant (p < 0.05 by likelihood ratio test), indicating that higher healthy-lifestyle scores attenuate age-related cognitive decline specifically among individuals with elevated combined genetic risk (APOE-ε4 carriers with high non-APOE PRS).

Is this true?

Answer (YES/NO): YES